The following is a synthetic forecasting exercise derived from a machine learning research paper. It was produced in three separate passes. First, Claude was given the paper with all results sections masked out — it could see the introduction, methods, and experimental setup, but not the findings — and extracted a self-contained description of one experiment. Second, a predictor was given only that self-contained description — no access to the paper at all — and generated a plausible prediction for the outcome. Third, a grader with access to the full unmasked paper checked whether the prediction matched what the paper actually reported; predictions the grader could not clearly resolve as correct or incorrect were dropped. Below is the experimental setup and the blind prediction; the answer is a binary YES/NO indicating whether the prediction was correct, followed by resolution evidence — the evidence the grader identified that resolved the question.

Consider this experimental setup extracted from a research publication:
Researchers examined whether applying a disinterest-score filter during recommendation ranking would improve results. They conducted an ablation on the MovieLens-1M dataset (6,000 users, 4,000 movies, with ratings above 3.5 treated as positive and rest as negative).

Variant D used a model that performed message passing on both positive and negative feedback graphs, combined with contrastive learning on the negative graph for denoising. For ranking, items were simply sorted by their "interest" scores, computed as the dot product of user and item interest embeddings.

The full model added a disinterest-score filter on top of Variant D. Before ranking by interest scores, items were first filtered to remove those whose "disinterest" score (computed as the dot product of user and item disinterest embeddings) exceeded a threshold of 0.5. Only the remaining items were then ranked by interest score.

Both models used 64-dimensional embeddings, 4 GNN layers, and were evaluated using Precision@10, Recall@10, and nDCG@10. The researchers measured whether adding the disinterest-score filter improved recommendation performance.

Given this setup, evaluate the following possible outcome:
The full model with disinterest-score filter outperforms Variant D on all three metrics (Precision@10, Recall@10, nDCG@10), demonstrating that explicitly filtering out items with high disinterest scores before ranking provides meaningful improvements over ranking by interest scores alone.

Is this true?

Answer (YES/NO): YES